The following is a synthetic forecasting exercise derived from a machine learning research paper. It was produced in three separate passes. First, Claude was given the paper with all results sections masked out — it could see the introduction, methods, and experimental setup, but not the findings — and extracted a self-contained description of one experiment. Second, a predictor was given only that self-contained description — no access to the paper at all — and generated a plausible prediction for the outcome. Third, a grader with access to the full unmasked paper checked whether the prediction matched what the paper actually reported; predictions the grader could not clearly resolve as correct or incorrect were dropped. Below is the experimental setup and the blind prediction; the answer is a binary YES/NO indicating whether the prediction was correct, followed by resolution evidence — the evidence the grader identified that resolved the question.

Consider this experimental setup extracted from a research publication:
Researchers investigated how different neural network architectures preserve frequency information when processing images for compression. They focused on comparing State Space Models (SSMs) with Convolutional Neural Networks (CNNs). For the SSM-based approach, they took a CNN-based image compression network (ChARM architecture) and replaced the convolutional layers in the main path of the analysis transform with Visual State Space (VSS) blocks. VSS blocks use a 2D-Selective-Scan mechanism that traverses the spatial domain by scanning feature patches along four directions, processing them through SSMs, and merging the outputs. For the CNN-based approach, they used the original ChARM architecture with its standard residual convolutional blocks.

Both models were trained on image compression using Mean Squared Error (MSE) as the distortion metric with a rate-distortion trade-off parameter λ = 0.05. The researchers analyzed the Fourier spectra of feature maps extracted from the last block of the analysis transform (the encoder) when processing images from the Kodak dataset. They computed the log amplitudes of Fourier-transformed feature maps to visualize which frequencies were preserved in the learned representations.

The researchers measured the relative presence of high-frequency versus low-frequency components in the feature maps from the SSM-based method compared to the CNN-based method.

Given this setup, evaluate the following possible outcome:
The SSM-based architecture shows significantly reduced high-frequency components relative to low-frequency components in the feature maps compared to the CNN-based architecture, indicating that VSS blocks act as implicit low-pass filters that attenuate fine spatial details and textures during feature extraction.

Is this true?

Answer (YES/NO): YES